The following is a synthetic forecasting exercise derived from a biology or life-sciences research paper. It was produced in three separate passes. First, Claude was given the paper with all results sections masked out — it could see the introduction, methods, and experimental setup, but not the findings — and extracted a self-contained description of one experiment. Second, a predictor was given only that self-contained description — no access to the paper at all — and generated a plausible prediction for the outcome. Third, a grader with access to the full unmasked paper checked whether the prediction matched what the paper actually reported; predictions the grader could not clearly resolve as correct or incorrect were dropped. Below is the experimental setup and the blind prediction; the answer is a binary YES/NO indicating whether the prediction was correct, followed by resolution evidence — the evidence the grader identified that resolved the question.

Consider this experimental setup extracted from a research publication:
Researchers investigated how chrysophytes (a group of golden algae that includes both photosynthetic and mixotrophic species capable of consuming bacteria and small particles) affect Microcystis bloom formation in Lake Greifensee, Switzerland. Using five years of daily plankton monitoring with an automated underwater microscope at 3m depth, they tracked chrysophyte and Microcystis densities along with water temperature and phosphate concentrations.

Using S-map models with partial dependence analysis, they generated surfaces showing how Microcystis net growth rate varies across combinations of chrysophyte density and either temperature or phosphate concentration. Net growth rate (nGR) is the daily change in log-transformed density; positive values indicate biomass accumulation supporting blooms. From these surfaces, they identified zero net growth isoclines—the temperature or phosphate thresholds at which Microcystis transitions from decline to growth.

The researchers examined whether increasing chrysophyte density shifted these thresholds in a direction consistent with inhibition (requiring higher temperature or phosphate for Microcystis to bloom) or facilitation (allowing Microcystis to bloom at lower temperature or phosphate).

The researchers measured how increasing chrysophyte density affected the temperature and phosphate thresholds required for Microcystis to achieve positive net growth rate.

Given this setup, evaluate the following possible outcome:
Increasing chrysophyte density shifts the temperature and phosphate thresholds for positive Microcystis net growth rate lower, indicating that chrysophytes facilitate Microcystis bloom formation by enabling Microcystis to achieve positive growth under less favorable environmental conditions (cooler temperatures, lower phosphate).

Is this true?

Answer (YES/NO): YES